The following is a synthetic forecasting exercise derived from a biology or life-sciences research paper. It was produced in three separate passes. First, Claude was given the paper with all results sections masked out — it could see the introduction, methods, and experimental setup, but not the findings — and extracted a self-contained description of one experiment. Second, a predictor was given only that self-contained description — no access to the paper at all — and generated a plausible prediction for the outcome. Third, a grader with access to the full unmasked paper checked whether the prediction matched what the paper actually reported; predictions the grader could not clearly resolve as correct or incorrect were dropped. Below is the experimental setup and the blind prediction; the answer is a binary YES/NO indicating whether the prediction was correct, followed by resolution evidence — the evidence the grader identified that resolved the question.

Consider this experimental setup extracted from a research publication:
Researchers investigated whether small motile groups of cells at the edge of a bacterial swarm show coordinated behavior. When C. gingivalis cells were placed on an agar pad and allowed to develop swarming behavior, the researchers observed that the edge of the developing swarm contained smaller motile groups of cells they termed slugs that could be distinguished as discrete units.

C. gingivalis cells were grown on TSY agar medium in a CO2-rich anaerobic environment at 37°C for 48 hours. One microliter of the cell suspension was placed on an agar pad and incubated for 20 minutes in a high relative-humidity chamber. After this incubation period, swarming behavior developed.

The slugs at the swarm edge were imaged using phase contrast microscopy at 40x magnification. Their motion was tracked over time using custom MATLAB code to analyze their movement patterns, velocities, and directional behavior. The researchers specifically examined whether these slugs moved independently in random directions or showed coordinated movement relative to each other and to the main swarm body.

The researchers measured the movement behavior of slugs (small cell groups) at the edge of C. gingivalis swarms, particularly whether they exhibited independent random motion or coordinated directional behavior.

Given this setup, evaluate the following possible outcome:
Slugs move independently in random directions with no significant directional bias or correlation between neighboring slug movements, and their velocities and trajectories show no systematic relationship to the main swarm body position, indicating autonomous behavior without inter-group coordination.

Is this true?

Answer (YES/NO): NO